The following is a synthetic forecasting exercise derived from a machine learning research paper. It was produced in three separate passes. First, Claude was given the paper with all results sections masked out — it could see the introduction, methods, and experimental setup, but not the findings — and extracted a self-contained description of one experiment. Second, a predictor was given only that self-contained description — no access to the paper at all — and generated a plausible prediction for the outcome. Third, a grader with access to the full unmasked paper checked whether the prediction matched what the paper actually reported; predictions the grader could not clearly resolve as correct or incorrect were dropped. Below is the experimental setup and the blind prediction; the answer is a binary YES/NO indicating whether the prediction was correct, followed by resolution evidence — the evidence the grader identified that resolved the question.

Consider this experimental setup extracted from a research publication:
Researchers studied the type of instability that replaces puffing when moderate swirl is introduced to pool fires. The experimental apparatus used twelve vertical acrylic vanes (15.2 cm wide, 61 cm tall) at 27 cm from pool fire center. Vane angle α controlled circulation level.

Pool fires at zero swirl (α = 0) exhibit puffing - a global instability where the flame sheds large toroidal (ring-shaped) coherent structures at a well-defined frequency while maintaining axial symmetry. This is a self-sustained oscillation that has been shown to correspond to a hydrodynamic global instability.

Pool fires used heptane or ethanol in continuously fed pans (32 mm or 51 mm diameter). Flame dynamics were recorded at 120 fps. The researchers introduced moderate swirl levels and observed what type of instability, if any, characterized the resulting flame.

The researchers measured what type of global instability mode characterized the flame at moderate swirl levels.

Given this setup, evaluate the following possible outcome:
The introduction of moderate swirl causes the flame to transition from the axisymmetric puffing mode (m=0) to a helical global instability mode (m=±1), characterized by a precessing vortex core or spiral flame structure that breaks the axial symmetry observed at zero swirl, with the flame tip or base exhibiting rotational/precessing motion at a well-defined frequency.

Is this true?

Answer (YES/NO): NO